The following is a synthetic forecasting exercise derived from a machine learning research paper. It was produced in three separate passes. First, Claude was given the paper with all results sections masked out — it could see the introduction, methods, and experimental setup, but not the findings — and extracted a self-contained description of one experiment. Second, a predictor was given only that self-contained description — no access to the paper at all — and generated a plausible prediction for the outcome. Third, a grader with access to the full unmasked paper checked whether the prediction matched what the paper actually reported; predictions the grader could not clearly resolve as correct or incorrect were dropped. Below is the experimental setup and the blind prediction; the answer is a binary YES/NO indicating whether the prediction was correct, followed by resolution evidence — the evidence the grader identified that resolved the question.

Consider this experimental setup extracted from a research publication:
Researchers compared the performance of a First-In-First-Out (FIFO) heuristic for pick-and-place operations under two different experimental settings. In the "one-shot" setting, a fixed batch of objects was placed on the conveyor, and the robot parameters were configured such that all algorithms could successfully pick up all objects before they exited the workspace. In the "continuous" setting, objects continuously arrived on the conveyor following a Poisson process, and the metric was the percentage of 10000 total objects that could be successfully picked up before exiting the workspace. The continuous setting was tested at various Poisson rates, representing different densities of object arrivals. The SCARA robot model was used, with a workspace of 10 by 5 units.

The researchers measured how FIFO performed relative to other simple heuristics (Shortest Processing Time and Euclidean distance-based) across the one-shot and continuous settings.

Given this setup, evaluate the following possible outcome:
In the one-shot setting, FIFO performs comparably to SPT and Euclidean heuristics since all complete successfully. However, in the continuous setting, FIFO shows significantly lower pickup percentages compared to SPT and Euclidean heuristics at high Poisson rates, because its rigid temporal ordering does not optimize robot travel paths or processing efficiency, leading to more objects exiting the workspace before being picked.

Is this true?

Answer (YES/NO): YES